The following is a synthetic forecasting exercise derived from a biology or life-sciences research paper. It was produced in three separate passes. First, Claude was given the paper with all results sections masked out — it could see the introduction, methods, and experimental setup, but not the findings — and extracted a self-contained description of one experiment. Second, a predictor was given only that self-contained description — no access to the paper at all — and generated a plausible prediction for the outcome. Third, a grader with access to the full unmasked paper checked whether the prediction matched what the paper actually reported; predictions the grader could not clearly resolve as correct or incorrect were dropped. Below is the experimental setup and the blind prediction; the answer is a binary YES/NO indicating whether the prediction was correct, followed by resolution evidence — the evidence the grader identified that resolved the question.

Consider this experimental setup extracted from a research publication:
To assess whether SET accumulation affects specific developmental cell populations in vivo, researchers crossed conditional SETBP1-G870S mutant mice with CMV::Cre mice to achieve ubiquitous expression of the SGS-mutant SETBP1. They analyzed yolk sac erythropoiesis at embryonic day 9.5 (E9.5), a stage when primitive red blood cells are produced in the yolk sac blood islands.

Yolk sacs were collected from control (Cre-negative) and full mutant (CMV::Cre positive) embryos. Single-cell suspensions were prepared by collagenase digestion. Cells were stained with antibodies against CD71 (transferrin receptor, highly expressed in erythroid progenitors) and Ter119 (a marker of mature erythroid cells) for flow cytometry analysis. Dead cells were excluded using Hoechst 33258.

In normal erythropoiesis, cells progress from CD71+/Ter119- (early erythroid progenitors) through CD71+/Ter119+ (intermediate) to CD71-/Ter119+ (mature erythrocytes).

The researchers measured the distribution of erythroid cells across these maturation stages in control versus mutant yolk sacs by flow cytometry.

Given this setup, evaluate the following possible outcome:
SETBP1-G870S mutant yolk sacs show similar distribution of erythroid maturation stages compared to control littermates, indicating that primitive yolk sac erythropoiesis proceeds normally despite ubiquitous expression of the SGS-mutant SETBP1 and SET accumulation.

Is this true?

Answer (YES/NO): NO